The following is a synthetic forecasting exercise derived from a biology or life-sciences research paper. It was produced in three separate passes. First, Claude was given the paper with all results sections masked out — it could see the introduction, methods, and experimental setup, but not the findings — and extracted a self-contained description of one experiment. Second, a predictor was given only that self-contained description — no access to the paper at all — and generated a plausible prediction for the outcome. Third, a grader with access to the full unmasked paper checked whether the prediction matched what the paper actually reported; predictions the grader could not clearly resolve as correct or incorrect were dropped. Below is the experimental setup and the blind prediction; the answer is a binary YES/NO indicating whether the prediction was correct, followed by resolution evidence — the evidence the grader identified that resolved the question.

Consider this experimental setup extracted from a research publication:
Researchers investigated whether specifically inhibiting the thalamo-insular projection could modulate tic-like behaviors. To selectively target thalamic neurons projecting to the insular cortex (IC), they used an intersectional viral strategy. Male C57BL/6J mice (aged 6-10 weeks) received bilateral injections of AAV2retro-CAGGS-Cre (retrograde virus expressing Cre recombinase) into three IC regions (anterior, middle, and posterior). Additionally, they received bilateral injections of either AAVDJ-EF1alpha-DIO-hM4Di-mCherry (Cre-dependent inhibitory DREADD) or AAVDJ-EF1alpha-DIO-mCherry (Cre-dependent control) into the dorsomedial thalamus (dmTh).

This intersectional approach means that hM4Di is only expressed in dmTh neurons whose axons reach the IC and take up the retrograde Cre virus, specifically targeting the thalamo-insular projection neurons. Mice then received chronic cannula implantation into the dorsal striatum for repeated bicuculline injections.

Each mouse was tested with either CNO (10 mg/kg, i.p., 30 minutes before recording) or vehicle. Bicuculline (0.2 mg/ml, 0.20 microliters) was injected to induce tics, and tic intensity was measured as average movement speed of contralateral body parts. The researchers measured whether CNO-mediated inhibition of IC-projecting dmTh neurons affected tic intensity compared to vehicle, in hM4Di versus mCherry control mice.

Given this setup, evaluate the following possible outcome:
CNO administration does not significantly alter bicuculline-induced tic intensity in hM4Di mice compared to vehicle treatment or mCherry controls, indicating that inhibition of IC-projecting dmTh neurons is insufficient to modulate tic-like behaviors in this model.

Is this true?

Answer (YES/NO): NO